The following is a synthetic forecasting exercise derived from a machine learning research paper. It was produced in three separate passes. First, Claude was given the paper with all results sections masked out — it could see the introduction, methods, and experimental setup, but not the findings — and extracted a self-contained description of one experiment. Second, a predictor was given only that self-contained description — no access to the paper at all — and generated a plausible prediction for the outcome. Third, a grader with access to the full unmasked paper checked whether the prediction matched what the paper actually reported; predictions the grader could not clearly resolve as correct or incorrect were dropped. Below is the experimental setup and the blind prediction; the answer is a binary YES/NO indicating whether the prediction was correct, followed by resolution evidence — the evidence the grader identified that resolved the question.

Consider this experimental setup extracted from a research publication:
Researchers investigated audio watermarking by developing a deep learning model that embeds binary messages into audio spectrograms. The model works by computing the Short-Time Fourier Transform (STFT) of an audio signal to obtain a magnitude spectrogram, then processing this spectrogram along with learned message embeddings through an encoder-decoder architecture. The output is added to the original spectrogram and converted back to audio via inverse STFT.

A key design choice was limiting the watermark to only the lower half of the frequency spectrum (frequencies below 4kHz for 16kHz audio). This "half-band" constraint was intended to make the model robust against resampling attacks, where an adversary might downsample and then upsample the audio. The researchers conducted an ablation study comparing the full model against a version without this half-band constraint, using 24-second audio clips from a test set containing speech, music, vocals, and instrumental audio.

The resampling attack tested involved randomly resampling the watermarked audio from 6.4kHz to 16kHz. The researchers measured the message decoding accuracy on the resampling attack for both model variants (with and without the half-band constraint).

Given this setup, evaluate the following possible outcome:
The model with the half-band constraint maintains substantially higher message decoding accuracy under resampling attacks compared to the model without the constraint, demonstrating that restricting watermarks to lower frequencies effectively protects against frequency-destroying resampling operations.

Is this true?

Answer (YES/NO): NO